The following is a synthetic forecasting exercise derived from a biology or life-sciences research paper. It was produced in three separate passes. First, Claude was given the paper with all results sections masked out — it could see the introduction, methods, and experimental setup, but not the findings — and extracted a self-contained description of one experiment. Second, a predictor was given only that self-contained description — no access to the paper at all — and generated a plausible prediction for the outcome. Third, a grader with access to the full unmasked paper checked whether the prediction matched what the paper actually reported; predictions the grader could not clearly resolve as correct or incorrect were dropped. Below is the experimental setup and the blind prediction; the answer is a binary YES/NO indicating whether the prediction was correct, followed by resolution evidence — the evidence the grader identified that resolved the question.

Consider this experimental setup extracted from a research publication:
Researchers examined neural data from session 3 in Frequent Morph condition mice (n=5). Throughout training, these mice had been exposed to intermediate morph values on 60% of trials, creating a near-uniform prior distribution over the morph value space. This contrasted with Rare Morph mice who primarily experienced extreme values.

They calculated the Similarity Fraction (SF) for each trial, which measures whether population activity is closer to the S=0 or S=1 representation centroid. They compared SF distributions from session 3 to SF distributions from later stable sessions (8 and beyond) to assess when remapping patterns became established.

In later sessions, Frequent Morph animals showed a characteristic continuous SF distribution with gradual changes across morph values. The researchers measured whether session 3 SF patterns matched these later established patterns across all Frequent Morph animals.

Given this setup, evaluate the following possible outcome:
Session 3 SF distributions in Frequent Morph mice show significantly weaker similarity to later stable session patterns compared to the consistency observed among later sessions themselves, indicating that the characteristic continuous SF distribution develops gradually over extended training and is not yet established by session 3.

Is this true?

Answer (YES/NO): NO